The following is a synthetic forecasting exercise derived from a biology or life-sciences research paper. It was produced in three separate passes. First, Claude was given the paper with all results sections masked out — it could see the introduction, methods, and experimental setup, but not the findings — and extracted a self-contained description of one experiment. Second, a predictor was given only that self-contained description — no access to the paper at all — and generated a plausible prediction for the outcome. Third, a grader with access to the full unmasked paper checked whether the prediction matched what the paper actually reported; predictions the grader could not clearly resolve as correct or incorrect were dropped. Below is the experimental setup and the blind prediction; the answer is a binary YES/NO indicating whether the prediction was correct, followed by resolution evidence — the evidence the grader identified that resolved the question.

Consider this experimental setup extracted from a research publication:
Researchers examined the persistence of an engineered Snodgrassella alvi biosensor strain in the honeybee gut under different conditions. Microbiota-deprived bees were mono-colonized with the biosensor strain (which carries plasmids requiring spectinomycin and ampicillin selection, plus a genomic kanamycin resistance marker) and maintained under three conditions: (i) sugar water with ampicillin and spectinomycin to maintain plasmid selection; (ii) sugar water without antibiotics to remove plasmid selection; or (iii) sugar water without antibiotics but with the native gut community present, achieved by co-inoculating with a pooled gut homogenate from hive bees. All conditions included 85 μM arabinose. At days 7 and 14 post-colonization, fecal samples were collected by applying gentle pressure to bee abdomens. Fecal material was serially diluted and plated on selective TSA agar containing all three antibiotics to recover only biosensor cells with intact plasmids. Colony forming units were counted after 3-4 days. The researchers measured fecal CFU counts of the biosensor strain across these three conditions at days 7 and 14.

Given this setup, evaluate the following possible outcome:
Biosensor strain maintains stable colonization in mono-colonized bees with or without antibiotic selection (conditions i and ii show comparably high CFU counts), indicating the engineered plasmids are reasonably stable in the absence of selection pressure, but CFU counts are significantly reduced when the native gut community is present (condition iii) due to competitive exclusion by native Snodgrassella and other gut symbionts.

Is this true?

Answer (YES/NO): YES